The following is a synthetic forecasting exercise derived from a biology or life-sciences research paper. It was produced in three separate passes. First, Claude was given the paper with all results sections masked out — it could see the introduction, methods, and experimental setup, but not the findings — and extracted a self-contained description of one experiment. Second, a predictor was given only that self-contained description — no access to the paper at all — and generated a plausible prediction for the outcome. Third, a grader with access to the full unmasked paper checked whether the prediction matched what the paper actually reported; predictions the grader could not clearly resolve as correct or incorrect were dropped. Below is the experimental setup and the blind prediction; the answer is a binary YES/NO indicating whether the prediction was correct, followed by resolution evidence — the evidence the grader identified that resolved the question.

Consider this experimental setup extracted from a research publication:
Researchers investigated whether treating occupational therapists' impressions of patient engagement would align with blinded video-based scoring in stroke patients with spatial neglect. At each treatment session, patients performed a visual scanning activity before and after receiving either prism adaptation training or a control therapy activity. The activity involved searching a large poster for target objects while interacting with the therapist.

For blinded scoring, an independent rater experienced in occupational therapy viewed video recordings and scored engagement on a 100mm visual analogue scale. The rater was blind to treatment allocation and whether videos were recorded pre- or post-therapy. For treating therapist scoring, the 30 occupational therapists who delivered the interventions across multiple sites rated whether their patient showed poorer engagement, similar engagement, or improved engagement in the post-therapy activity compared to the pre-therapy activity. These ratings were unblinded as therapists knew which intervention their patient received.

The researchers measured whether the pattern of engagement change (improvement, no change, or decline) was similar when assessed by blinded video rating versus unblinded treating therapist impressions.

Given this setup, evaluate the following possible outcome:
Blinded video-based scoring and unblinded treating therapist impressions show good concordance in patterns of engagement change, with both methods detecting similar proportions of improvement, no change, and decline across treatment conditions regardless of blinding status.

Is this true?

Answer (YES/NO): YES